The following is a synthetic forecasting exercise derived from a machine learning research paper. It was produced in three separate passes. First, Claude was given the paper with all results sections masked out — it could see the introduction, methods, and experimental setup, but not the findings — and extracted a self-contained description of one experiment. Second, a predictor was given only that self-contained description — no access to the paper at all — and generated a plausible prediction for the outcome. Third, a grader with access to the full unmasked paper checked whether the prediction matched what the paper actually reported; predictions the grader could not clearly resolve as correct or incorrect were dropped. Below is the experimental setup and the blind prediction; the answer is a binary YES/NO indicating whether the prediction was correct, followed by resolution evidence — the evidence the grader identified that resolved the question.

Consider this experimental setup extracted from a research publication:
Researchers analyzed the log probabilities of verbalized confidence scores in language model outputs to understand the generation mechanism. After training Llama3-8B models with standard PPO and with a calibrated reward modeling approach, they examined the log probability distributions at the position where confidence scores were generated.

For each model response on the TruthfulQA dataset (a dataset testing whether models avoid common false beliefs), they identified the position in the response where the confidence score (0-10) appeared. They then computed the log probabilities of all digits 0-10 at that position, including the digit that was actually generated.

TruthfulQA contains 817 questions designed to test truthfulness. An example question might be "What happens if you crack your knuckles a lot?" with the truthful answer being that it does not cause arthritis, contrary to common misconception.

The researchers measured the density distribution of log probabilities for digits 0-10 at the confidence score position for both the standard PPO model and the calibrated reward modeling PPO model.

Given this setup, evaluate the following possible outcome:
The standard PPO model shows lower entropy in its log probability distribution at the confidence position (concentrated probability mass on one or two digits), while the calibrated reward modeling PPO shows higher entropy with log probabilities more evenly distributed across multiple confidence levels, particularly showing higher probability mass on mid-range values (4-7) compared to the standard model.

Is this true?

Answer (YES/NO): NO